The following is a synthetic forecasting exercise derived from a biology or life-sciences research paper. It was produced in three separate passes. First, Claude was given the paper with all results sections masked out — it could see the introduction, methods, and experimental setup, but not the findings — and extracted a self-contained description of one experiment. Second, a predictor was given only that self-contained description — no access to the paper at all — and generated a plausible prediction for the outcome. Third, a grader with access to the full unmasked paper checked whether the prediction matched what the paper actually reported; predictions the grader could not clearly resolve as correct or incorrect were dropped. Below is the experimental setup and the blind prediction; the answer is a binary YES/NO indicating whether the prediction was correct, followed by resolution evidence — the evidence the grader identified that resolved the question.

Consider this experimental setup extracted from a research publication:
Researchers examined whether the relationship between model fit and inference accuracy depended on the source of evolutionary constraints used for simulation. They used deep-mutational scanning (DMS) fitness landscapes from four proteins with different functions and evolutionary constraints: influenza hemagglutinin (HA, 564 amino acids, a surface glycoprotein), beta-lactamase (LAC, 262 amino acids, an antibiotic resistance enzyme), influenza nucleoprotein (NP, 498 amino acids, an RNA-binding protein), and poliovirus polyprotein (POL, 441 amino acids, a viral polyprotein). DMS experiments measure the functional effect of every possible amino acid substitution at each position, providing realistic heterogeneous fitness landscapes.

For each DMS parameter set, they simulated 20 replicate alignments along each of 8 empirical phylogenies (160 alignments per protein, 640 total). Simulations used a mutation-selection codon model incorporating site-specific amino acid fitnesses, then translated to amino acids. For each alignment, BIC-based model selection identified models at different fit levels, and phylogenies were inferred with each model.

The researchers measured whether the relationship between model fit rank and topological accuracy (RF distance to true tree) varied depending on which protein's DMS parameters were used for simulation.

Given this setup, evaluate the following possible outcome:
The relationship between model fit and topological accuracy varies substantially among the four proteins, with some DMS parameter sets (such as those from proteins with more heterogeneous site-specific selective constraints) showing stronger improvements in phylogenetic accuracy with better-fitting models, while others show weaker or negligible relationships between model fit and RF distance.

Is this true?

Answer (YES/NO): NO